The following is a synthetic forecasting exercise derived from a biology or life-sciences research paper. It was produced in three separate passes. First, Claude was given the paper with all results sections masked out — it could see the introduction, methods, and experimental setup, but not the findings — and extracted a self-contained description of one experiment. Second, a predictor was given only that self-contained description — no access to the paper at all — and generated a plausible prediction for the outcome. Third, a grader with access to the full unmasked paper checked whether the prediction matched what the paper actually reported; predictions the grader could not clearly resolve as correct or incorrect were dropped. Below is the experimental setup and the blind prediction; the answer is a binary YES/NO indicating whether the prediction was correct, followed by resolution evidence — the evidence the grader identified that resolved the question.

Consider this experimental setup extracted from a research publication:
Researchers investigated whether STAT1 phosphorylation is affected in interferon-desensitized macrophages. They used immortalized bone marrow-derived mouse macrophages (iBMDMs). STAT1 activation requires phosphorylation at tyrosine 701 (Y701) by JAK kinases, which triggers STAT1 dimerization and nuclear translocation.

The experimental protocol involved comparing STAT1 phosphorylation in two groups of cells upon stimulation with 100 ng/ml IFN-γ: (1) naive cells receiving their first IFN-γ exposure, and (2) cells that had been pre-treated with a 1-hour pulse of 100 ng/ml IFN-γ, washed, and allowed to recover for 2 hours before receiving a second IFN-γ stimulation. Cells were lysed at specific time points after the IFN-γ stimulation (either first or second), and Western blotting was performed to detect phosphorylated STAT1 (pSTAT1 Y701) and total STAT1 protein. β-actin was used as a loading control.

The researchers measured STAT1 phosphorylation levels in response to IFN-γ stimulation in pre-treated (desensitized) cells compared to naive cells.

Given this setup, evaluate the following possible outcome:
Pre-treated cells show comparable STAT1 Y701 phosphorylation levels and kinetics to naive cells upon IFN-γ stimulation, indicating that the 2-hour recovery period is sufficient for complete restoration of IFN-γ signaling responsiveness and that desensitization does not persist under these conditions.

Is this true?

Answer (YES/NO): NO